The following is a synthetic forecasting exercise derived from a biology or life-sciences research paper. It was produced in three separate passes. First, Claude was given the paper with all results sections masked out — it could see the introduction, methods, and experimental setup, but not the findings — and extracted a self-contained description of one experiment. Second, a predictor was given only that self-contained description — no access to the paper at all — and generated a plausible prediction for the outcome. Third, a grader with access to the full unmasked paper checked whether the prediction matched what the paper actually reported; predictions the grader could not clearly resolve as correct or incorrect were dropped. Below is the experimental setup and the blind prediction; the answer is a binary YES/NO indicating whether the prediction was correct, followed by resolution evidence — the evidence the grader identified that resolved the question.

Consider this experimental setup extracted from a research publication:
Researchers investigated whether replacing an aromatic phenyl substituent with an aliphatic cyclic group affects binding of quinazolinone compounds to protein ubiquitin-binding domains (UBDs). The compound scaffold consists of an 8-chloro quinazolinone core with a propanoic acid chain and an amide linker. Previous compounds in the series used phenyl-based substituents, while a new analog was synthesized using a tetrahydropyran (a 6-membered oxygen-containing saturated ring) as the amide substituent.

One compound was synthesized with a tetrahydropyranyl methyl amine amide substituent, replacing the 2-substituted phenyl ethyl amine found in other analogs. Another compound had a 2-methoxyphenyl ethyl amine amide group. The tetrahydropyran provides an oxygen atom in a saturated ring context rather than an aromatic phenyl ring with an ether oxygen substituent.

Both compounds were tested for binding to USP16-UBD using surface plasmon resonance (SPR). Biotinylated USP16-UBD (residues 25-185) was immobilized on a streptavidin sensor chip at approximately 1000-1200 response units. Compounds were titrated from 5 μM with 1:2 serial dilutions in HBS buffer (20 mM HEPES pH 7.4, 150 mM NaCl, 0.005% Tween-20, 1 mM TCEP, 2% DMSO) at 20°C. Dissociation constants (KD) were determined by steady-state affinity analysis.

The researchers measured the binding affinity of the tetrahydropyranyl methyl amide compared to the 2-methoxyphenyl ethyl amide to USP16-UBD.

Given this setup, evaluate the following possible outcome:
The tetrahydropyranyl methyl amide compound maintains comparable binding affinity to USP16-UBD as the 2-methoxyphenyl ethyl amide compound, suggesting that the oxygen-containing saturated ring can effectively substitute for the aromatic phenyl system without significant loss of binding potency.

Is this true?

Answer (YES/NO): NO